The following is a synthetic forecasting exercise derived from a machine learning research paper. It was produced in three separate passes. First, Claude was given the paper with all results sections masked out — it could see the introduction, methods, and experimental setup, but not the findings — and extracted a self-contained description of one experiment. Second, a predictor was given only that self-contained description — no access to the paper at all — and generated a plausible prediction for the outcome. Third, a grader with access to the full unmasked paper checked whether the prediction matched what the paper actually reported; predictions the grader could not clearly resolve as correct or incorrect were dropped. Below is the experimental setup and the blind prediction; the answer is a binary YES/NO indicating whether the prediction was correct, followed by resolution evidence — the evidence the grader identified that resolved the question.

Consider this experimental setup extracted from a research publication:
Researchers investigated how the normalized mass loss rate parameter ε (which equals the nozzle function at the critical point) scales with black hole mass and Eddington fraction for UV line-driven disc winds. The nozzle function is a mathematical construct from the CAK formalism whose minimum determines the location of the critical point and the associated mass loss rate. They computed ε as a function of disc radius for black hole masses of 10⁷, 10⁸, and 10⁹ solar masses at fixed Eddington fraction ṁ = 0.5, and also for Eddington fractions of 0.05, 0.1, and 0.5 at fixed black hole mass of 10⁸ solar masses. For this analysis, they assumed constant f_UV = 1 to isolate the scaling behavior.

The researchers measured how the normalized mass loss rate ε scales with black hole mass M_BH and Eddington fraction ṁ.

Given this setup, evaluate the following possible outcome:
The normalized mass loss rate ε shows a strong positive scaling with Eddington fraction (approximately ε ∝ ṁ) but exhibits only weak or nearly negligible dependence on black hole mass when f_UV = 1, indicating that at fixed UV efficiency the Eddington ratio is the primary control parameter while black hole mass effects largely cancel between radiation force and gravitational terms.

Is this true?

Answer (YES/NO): NO